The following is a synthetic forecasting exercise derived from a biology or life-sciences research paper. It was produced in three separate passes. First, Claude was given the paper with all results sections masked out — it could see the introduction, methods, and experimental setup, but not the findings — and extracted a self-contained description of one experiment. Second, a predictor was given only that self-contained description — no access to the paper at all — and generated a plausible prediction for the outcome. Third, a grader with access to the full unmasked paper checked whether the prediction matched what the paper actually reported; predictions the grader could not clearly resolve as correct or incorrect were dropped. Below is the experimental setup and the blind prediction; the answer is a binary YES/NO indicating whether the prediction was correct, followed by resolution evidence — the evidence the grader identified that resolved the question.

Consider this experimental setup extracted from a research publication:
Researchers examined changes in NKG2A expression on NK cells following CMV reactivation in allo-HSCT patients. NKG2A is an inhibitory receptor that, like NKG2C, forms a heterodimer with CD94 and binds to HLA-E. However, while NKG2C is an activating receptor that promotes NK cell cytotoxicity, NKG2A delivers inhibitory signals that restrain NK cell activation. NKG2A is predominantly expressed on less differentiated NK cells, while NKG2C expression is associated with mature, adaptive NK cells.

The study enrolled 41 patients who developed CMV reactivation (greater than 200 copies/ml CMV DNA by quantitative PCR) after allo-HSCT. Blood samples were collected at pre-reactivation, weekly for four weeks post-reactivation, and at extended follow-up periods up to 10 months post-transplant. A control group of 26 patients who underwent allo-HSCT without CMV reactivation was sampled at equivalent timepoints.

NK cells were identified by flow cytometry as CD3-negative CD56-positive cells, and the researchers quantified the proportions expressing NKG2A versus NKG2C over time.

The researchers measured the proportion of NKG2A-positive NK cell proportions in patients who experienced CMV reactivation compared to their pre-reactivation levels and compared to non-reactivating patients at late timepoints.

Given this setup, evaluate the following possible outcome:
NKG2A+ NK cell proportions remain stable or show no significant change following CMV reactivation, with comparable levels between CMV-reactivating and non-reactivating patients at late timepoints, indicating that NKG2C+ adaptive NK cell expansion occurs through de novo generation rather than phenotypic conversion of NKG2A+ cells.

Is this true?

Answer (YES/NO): NO